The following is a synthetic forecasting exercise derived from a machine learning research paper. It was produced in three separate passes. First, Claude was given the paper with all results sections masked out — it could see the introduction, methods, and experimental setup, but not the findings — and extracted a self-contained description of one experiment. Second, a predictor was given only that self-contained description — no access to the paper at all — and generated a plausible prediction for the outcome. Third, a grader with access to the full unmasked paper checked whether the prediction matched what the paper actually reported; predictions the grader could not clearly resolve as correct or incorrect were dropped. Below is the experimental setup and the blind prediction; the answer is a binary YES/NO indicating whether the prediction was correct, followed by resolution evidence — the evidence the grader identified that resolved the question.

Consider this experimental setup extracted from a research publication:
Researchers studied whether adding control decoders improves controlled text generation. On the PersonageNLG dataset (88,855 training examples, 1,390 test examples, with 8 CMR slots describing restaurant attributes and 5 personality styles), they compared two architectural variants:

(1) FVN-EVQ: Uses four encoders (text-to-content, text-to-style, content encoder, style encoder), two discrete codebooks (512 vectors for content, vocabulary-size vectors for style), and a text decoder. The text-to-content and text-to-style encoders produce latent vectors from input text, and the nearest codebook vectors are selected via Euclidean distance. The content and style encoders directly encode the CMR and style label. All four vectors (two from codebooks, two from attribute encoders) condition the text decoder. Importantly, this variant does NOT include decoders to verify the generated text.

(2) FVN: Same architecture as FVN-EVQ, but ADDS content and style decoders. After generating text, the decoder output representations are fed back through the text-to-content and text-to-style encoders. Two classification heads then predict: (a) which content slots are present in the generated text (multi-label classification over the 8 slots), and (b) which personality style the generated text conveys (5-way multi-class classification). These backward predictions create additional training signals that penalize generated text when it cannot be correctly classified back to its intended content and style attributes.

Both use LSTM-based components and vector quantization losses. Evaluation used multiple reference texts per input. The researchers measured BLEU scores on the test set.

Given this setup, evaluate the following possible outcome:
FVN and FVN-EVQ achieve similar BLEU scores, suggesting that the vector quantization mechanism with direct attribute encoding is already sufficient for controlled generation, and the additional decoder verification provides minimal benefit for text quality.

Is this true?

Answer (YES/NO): NO